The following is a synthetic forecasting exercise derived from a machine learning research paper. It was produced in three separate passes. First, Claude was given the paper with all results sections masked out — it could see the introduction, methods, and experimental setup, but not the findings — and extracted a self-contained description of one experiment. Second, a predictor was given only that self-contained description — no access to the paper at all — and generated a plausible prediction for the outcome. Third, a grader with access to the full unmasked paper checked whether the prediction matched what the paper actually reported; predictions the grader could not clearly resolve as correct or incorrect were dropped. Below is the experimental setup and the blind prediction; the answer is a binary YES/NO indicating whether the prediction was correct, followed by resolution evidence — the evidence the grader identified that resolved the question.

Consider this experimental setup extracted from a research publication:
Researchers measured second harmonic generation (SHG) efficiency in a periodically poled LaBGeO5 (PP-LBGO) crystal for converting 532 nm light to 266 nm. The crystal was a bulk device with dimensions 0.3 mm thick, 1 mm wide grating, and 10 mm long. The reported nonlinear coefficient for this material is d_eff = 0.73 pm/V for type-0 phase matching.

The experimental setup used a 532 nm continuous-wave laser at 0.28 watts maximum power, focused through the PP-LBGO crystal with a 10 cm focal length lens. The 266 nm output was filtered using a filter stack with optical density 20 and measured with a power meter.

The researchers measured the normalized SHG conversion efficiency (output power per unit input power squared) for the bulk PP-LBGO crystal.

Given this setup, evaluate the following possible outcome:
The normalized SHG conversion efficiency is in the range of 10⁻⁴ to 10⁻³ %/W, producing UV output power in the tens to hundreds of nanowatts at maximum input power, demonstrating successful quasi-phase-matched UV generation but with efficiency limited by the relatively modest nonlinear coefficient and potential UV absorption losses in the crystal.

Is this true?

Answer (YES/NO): NO